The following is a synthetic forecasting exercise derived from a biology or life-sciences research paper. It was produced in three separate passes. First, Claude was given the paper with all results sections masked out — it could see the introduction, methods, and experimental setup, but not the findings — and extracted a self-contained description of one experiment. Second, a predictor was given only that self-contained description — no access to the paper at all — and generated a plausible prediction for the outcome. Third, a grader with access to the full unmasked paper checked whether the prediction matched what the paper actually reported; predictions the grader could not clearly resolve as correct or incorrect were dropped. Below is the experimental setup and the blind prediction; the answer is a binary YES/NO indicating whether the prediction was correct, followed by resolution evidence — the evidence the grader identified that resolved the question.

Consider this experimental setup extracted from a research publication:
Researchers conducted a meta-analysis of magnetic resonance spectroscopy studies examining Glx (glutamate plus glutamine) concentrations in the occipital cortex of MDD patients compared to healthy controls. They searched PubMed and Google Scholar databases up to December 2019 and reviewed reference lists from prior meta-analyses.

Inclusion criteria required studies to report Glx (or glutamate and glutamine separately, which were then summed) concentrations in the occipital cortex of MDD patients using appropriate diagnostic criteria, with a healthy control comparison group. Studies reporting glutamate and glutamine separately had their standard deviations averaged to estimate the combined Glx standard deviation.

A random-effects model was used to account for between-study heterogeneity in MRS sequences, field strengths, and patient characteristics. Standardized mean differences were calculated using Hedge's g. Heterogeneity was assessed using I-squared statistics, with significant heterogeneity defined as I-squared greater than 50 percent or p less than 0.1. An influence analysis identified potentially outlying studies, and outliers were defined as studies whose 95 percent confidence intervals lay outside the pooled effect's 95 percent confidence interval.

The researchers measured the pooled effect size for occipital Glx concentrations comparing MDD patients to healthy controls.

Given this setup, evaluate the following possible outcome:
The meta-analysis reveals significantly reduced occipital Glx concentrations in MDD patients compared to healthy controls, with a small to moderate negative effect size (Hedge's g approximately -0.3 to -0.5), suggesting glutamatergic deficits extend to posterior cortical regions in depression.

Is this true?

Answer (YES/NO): NO